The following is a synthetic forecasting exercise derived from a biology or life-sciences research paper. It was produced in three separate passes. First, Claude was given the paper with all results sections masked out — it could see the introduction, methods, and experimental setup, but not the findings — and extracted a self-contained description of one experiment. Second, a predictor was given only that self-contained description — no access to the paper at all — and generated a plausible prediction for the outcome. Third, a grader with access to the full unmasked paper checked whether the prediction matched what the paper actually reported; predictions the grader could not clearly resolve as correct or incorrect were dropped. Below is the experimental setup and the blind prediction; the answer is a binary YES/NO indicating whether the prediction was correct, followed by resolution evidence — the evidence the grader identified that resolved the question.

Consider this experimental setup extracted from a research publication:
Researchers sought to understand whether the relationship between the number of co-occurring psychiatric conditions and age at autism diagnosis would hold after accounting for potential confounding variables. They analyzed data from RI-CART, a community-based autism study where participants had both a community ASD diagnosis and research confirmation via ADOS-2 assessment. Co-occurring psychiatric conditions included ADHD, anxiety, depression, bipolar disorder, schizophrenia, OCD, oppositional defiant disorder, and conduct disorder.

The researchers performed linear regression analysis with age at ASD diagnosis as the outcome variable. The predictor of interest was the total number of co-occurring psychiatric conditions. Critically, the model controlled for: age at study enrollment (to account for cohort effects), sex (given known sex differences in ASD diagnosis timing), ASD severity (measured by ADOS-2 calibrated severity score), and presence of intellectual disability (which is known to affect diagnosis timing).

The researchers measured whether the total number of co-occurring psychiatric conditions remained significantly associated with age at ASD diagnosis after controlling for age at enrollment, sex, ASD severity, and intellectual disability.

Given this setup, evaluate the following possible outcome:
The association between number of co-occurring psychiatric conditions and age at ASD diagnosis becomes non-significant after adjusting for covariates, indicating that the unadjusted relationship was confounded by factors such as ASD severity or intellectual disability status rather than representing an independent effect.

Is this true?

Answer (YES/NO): NO